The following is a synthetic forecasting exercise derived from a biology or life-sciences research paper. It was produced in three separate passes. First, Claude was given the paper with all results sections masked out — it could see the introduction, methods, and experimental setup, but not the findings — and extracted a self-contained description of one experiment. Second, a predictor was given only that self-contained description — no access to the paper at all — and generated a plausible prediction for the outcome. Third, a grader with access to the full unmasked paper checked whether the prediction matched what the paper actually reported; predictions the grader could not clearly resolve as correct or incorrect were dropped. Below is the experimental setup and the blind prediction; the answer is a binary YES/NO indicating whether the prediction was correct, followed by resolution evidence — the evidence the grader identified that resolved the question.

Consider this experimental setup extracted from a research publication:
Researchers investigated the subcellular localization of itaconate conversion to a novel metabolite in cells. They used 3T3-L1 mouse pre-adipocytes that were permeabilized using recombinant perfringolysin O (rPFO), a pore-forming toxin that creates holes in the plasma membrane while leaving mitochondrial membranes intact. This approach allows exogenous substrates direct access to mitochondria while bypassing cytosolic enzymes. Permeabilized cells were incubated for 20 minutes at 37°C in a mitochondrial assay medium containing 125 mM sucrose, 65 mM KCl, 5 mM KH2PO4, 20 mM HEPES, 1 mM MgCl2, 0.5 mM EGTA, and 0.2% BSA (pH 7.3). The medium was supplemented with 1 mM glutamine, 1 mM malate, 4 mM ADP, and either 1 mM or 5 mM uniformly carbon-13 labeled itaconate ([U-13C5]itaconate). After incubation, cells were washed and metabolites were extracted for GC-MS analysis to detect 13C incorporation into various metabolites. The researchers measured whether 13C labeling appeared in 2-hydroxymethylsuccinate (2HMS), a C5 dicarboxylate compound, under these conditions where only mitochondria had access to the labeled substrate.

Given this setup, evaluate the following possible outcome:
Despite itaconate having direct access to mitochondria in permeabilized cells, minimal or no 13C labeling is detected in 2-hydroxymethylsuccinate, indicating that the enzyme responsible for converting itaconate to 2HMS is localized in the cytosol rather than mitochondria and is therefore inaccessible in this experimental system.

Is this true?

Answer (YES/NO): NO